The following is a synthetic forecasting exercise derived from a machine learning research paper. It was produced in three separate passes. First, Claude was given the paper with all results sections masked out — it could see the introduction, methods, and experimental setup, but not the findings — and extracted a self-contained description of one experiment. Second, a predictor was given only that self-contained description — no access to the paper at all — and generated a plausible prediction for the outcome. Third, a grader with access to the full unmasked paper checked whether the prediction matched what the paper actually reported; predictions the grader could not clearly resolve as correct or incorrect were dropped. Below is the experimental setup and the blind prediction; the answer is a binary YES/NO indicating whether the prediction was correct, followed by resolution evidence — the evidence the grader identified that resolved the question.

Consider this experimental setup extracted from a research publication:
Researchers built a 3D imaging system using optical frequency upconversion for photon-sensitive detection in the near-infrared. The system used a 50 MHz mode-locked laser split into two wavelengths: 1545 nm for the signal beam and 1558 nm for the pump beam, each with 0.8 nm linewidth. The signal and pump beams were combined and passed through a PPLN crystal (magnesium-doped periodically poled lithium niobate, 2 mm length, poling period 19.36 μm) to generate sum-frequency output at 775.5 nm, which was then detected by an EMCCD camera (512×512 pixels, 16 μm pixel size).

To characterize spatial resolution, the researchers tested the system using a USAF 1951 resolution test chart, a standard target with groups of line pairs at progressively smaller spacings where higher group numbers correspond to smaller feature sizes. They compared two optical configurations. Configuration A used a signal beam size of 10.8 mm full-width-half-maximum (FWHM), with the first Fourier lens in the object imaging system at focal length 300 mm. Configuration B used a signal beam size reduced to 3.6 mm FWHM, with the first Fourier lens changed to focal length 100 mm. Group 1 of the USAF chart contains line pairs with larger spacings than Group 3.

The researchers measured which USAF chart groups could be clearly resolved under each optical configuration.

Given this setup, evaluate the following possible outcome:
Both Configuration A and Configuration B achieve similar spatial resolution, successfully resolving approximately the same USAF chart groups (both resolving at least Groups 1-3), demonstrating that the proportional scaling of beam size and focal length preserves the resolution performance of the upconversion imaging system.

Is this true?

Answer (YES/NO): NO